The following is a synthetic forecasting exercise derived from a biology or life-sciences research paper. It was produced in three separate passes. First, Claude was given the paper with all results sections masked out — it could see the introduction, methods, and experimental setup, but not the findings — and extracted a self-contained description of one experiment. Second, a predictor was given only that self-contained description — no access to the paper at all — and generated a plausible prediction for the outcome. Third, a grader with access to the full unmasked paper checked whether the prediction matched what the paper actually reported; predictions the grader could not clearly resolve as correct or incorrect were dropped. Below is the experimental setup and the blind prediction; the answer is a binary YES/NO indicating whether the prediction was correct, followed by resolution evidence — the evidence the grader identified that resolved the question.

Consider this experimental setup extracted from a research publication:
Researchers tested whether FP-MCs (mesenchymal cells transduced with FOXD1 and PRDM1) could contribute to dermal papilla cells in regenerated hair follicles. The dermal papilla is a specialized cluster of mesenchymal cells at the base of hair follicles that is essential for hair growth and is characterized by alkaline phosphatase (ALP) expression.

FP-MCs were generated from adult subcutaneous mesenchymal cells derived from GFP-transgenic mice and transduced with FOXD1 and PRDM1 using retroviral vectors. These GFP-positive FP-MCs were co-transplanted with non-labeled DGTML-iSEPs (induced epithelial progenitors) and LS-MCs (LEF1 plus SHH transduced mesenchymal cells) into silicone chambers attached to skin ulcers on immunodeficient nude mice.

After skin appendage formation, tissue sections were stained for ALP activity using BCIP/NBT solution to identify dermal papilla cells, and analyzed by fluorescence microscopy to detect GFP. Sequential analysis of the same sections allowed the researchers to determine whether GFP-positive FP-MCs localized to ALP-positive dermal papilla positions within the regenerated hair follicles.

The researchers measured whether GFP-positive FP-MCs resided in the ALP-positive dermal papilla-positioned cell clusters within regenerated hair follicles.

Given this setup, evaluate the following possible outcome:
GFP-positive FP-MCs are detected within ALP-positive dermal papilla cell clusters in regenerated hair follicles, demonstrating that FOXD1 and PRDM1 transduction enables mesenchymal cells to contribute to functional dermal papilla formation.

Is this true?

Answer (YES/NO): YES